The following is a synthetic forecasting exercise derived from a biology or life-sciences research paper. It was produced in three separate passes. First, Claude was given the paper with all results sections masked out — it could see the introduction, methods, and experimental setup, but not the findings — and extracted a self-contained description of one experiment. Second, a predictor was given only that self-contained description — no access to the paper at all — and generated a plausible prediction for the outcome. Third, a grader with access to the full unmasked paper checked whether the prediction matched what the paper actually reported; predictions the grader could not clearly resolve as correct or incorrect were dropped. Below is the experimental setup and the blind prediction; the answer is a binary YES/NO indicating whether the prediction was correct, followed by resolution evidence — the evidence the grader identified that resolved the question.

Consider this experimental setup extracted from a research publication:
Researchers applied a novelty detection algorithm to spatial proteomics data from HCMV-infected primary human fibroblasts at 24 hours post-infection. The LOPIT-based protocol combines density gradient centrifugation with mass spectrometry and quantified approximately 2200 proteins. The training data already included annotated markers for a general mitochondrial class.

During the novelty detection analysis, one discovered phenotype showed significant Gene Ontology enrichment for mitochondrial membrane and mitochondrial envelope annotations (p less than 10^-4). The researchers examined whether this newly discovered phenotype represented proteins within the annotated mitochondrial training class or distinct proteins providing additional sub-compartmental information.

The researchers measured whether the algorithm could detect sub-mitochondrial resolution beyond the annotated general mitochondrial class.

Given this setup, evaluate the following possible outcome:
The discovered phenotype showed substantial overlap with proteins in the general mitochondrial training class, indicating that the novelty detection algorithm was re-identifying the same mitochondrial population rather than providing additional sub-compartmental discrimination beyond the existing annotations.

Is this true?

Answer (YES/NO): NO